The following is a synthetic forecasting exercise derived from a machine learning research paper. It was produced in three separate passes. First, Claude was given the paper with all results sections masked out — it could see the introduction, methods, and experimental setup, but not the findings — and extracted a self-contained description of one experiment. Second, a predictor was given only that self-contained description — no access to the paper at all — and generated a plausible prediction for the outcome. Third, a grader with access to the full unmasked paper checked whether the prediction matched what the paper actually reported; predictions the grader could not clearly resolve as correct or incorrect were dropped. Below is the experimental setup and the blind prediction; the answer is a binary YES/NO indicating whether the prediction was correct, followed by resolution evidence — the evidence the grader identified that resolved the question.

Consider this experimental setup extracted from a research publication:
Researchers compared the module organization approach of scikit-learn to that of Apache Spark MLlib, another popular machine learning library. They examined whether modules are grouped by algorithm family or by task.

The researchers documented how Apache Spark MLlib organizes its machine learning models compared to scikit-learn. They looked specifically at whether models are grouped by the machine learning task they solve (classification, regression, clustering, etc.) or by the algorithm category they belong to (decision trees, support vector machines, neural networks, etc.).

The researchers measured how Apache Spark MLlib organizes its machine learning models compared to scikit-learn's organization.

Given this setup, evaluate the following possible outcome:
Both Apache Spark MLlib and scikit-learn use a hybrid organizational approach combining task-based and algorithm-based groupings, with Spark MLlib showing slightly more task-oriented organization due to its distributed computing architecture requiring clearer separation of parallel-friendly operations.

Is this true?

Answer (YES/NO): NO